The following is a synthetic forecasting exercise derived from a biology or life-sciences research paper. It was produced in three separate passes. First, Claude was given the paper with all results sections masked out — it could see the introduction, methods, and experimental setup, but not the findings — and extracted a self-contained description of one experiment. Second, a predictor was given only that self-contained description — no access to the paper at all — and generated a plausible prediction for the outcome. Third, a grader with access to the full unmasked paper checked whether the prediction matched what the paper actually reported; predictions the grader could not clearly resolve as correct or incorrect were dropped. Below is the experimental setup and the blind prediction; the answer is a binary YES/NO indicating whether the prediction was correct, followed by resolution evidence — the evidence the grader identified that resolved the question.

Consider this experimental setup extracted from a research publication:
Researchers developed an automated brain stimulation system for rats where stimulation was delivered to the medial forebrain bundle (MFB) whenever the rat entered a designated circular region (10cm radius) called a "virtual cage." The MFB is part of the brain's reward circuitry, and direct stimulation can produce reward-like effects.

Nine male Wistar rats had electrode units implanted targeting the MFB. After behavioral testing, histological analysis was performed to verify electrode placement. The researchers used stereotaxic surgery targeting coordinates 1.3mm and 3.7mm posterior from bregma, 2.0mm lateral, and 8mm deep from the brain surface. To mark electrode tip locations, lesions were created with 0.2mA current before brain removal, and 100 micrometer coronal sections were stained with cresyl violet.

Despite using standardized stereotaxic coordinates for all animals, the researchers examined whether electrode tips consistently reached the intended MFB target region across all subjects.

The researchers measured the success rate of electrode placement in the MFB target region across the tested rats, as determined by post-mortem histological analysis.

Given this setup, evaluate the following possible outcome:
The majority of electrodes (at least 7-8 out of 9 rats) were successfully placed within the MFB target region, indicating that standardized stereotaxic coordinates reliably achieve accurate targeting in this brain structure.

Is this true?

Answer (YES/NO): NO